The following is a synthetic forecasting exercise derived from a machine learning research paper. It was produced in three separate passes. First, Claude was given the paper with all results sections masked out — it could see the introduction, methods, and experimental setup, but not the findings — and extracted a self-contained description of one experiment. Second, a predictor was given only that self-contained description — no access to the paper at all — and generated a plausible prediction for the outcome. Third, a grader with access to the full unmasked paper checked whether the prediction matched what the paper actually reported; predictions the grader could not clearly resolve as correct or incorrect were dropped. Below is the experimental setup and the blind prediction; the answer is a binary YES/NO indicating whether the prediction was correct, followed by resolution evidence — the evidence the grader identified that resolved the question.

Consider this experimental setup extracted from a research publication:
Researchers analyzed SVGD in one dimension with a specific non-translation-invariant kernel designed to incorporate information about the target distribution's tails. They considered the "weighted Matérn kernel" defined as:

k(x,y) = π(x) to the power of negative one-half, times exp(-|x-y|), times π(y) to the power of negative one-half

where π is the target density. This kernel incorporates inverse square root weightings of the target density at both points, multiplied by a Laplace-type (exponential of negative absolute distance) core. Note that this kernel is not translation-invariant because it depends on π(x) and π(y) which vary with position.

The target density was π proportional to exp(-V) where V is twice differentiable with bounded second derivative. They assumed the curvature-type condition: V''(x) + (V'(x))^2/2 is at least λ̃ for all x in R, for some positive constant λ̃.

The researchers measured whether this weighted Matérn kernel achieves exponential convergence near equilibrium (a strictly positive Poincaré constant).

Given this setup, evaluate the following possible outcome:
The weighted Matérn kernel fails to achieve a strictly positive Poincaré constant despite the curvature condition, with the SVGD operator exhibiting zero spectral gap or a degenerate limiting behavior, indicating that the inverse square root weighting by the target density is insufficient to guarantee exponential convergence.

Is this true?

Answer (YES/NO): NO